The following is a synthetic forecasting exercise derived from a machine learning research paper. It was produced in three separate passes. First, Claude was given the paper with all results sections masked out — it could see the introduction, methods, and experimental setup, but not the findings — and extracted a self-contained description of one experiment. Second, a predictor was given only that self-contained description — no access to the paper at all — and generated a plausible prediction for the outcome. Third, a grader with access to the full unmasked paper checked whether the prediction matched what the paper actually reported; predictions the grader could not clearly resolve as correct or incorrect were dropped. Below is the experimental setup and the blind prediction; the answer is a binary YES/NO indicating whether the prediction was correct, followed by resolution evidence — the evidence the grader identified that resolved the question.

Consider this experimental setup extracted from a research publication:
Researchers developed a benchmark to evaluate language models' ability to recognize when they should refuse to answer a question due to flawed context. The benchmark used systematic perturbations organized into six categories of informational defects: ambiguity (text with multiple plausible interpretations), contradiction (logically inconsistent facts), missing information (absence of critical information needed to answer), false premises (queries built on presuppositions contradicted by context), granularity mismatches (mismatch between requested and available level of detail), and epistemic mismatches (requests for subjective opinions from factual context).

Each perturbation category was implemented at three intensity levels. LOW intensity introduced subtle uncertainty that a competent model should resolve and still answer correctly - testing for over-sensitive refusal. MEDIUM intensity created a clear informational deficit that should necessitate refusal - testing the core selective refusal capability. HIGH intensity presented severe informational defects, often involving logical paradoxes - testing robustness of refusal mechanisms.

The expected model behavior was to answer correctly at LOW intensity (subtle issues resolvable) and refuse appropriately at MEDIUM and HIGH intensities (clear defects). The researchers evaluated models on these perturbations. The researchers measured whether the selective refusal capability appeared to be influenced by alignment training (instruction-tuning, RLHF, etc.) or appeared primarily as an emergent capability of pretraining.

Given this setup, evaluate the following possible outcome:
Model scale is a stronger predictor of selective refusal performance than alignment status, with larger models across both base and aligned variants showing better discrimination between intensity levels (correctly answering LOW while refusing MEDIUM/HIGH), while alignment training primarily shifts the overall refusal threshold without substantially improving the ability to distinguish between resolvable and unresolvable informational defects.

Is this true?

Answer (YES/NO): NO